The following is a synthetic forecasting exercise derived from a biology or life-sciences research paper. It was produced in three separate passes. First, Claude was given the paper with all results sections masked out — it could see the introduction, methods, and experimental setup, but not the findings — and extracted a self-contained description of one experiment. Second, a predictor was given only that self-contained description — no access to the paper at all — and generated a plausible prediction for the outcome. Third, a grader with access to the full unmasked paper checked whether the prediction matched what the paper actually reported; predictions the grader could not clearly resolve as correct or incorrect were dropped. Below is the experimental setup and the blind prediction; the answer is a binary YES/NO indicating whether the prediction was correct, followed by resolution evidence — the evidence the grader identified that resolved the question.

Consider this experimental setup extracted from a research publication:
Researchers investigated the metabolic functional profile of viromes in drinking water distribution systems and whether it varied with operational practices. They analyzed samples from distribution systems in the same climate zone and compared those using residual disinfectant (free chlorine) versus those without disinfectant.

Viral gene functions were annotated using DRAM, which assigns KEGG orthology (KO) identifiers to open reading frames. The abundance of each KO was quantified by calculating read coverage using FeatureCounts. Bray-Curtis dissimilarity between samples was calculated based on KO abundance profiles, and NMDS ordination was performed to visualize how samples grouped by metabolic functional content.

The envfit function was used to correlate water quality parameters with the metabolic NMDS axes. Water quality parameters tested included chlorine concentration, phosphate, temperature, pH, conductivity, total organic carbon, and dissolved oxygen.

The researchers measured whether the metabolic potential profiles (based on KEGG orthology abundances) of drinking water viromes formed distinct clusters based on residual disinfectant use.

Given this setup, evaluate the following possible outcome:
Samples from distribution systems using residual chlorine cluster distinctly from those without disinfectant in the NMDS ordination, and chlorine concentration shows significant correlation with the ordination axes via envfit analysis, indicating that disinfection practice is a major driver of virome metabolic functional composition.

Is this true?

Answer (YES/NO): YES